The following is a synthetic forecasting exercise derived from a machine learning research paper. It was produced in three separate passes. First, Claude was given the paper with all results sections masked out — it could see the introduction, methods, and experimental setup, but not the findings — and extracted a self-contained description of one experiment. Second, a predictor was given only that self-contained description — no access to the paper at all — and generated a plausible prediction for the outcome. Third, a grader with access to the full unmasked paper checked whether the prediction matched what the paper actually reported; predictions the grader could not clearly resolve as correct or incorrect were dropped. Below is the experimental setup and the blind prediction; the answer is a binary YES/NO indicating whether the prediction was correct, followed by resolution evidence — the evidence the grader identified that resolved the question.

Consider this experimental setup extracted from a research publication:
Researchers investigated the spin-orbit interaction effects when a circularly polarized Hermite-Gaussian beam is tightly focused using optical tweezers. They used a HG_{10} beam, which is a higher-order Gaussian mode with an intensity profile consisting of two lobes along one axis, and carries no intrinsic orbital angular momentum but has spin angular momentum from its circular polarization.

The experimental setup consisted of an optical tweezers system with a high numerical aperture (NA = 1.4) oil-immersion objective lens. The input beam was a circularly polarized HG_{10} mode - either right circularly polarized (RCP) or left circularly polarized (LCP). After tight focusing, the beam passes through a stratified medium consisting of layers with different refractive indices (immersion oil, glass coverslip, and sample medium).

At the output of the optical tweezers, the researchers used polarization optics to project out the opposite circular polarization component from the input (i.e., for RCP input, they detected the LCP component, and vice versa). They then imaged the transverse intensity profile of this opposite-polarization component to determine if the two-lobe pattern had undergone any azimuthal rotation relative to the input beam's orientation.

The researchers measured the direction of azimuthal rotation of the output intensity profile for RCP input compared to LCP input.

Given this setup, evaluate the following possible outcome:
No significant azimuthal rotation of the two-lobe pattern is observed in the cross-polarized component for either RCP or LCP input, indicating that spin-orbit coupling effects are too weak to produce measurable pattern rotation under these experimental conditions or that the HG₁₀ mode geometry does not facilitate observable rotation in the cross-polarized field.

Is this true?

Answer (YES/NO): NO